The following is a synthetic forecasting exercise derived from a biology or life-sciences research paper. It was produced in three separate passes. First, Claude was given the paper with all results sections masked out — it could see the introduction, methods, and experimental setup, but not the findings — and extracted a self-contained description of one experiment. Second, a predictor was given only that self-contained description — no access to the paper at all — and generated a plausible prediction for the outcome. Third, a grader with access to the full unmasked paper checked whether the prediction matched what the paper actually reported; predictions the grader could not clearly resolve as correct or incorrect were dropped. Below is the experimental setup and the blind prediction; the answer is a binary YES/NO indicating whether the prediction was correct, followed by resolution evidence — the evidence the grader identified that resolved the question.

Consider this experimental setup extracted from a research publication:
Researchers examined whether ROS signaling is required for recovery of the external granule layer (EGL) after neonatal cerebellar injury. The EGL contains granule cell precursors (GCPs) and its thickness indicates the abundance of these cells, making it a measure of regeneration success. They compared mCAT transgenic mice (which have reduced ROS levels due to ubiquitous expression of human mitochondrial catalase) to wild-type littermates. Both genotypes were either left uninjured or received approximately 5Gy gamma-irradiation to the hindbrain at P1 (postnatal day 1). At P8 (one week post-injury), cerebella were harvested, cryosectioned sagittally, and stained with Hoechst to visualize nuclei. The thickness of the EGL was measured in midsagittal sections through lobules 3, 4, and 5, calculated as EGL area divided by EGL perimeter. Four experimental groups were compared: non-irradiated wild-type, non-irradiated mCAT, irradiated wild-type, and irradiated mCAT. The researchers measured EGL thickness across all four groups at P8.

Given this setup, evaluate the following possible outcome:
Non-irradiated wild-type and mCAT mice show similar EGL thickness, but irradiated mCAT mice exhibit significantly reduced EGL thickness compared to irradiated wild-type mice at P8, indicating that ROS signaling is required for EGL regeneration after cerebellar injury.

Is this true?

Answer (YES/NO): YES